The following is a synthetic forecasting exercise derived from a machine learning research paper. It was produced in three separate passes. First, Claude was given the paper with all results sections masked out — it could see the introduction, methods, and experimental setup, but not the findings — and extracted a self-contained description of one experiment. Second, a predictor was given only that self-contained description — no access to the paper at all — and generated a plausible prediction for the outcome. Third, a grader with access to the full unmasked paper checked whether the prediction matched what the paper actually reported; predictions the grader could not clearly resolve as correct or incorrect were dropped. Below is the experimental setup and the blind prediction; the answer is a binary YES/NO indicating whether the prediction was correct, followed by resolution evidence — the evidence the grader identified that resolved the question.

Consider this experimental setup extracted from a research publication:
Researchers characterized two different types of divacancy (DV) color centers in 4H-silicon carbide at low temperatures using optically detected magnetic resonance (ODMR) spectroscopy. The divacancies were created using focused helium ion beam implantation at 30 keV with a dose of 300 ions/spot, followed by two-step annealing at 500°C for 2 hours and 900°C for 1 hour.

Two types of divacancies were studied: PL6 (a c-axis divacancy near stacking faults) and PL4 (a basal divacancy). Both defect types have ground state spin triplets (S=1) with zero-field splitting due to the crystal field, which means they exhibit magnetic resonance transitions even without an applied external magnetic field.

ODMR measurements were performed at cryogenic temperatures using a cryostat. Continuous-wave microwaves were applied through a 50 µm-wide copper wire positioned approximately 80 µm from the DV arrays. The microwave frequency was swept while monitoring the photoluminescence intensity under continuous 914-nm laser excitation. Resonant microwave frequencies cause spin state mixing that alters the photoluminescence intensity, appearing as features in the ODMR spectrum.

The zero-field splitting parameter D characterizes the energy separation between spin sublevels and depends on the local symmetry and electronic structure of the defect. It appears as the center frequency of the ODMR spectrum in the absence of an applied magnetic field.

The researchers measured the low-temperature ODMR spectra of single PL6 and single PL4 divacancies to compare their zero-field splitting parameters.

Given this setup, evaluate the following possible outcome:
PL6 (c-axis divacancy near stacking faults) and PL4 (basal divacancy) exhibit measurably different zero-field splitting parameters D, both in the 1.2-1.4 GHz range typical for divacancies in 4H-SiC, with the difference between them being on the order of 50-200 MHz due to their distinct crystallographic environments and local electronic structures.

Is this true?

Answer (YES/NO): NO